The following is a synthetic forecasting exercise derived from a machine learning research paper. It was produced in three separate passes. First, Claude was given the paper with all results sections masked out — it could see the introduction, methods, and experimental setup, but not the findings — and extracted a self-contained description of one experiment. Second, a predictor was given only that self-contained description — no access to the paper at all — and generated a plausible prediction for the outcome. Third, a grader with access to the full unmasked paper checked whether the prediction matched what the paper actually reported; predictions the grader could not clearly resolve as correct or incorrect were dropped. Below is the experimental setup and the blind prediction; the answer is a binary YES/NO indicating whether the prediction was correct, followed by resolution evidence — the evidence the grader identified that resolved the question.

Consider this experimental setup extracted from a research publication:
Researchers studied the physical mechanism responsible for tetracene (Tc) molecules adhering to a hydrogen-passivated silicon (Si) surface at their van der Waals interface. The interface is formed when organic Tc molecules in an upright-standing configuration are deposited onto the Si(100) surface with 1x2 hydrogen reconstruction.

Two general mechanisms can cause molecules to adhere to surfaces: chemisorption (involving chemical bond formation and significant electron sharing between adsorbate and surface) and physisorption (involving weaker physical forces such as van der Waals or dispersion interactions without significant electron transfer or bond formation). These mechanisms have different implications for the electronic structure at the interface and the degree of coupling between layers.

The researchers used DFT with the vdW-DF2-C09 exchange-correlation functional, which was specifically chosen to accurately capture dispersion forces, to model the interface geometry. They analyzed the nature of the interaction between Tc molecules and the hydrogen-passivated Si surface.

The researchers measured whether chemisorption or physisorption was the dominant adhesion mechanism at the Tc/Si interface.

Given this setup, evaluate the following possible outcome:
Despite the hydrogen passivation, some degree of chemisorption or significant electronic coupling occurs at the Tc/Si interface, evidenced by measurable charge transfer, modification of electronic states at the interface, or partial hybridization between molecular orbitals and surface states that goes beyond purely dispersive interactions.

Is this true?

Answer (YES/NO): NO